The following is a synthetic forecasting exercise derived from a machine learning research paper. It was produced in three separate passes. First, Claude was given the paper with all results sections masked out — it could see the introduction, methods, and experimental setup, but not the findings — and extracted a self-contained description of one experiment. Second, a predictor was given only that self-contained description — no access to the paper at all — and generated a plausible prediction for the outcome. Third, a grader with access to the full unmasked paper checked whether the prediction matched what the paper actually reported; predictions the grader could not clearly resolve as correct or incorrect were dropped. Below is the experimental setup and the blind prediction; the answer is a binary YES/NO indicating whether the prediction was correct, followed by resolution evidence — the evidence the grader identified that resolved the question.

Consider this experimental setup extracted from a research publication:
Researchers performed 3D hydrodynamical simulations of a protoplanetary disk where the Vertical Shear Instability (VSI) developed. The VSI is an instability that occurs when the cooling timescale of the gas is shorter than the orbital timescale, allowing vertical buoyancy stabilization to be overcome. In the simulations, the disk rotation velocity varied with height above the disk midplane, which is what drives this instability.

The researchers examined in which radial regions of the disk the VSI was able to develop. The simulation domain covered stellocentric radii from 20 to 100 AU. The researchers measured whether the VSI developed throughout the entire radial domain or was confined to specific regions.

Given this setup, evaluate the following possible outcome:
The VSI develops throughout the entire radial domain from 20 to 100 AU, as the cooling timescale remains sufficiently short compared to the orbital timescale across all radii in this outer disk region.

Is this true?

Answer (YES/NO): NO